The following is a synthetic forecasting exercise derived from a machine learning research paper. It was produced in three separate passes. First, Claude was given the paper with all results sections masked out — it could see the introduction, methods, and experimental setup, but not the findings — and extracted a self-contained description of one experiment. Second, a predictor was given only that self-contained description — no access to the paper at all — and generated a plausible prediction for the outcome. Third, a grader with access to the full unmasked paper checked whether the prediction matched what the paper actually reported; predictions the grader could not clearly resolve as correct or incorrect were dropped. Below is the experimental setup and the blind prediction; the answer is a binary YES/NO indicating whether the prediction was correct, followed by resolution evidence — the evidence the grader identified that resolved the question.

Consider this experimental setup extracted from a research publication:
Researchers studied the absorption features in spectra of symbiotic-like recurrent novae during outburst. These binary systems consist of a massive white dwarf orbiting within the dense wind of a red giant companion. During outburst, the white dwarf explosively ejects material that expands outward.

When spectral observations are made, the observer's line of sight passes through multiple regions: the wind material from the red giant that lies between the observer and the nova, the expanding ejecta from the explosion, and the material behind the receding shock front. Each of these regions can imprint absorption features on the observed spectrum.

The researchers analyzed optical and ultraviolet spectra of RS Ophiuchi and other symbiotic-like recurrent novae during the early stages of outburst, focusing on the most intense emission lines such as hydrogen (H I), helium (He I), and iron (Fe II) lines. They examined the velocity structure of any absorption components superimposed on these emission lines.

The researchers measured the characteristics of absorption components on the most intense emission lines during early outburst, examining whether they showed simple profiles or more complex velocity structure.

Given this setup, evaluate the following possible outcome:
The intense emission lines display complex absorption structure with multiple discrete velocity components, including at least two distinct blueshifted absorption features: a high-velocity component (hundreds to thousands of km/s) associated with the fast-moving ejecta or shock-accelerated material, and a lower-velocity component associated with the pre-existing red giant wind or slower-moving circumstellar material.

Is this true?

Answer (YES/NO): YES